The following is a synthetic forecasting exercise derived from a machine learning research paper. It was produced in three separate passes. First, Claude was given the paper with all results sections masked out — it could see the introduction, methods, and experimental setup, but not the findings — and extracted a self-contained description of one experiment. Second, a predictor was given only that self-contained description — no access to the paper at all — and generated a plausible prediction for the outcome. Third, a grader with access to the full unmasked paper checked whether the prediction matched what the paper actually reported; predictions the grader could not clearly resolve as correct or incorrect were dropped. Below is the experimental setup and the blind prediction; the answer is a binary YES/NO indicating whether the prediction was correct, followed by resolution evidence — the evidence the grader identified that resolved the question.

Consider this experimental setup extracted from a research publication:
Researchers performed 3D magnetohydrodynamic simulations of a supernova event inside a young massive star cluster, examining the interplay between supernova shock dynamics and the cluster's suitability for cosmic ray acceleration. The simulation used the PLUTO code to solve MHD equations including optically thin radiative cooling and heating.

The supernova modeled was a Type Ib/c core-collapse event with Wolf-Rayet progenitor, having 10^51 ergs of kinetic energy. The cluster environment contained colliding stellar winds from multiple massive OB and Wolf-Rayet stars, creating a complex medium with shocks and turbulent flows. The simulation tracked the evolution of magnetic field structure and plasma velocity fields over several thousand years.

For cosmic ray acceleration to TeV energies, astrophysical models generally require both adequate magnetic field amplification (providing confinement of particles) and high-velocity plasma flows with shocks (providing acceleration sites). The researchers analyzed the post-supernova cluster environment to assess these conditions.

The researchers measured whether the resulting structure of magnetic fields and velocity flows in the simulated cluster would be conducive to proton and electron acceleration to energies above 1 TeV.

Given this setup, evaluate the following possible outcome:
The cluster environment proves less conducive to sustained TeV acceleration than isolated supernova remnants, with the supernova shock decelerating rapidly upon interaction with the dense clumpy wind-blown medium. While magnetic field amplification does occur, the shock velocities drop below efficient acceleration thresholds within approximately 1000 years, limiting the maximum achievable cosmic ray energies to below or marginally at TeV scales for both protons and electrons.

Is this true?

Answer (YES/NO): NO